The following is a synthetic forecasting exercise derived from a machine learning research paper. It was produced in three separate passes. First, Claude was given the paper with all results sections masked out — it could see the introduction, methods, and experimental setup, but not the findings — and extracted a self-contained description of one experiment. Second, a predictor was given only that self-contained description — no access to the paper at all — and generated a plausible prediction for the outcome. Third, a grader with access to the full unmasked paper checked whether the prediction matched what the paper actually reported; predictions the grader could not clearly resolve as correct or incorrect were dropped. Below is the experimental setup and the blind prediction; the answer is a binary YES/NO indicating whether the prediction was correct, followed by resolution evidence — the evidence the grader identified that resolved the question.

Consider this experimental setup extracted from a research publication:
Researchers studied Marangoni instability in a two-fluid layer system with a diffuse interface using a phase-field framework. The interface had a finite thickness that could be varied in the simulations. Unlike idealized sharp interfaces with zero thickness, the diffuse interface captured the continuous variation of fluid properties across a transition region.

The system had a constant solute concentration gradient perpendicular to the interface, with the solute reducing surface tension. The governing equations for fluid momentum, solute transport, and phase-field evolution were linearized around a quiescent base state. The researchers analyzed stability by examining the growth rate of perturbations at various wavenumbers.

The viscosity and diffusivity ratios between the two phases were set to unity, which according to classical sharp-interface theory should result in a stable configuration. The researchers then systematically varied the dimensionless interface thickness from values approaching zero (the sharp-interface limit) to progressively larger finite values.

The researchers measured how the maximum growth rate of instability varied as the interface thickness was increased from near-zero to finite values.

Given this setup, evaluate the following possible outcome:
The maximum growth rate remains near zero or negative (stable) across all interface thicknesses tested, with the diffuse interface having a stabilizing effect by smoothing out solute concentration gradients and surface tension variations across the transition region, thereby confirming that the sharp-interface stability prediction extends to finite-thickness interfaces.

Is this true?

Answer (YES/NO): NO